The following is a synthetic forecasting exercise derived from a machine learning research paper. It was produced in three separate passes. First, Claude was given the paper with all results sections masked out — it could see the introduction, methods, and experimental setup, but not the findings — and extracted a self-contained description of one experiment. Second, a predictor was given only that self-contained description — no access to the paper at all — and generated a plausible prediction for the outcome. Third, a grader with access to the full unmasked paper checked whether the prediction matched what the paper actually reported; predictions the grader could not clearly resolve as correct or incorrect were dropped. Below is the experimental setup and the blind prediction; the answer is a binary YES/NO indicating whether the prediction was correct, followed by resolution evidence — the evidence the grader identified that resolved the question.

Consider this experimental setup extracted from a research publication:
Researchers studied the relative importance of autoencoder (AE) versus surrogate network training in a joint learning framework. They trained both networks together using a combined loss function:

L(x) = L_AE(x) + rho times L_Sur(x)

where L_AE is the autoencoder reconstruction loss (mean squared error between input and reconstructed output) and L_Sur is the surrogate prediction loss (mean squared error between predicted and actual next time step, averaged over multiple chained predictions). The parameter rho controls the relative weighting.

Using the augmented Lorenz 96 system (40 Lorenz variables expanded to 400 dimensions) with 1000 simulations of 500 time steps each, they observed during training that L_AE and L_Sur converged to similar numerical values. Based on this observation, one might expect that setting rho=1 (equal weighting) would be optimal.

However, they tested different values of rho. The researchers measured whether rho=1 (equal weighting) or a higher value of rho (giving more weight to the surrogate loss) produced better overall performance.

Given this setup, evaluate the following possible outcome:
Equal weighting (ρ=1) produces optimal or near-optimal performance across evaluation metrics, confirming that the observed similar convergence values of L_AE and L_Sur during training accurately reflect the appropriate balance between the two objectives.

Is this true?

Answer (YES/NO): NO